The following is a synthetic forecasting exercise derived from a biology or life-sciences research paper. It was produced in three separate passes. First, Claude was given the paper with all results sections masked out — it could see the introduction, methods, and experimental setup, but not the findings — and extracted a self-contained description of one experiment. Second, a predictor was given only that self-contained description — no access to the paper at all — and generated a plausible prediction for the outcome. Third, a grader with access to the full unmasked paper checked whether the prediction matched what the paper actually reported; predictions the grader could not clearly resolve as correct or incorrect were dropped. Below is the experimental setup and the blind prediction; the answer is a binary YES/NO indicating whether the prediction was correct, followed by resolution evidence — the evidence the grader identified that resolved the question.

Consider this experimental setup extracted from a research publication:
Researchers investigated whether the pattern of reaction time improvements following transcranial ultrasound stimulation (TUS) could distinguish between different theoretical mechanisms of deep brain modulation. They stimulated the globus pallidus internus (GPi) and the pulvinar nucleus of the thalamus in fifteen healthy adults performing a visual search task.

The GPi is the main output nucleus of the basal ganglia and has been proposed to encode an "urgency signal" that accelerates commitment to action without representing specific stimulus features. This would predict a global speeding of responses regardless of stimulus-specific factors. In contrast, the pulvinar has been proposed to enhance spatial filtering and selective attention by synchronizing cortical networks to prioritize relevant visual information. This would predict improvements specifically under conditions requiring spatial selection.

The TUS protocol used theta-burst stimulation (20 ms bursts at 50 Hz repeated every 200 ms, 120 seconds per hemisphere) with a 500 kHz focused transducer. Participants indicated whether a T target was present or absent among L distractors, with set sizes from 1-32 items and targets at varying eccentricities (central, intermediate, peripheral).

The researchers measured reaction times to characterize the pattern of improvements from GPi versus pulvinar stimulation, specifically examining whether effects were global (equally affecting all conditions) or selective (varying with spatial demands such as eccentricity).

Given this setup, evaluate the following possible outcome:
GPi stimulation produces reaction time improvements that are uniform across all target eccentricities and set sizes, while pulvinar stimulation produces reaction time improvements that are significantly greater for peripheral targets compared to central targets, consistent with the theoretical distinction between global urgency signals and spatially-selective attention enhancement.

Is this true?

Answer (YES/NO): NO